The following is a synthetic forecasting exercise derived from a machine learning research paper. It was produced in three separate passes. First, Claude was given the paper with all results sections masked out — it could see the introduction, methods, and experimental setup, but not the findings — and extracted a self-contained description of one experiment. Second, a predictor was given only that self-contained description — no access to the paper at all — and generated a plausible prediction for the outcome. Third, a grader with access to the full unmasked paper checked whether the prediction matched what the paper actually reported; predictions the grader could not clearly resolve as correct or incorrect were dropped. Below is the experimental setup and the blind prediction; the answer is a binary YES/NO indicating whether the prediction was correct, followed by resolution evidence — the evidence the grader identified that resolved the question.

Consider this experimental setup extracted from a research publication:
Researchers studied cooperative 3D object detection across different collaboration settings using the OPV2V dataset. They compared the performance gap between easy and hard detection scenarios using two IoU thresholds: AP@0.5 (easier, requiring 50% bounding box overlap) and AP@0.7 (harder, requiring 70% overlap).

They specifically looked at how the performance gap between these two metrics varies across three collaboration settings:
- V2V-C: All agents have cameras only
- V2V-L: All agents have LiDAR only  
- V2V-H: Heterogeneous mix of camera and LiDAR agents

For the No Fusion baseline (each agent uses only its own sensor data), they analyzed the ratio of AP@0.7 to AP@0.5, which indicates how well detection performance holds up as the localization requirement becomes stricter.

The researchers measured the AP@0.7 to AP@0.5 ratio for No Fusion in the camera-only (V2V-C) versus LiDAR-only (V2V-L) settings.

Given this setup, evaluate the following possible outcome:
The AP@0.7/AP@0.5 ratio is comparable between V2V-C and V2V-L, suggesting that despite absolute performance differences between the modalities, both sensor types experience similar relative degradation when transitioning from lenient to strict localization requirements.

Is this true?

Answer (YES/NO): NO